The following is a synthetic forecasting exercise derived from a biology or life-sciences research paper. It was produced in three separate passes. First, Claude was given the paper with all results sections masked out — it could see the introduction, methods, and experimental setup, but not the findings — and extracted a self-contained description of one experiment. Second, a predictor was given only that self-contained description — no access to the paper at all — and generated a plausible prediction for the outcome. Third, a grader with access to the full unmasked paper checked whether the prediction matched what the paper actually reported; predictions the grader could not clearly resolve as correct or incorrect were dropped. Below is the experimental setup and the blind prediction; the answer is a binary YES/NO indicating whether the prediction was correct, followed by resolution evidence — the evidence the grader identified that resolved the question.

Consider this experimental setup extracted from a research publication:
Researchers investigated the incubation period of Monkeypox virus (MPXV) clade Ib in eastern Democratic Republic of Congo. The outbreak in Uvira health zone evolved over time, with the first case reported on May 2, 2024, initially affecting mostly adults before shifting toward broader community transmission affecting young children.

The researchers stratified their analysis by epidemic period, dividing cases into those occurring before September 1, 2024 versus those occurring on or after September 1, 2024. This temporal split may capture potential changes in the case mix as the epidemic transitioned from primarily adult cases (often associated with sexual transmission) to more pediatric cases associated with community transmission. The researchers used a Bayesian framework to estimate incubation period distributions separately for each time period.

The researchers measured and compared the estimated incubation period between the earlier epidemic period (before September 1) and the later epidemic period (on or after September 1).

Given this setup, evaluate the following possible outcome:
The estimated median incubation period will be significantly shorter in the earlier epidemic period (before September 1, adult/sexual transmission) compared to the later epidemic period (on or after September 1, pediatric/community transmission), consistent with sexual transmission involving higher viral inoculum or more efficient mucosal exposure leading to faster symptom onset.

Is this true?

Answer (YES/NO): YES